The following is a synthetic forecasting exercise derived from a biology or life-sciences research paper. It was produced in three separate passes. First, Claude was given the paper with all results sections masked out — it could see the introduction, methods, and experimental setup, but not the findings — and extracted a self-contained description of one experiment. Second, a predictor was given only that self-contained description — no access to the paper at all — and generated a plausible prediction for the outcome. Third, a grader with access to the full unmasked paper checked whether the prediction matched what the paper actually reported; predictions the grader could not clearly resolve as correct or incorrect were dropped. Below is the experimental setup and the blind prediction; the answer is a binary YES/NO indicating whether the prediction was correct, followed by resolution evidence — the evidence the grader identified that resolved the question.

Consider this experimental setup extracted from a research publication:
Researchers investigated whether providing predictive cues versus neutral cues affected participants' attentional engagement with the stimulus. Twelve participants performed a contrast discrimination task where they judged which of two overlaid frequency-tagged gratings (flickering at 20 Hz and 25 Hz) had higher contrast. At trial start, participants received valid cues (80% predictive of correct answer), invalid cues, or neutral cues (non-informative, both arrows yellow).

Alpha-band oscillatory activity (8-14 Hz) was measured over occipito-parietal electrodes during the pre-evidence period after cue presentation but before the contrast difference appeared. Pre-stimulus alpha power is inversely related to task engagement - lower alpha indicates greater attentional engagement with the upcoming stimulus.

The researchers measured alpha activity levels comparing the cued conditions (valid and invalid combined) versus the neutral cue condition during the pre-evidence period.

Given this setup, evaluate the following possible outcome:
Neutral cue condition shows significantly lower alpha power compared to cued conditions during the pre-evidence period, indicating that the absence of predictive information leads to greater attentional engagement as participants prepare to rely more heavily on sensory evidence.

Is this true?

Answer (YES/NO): YES